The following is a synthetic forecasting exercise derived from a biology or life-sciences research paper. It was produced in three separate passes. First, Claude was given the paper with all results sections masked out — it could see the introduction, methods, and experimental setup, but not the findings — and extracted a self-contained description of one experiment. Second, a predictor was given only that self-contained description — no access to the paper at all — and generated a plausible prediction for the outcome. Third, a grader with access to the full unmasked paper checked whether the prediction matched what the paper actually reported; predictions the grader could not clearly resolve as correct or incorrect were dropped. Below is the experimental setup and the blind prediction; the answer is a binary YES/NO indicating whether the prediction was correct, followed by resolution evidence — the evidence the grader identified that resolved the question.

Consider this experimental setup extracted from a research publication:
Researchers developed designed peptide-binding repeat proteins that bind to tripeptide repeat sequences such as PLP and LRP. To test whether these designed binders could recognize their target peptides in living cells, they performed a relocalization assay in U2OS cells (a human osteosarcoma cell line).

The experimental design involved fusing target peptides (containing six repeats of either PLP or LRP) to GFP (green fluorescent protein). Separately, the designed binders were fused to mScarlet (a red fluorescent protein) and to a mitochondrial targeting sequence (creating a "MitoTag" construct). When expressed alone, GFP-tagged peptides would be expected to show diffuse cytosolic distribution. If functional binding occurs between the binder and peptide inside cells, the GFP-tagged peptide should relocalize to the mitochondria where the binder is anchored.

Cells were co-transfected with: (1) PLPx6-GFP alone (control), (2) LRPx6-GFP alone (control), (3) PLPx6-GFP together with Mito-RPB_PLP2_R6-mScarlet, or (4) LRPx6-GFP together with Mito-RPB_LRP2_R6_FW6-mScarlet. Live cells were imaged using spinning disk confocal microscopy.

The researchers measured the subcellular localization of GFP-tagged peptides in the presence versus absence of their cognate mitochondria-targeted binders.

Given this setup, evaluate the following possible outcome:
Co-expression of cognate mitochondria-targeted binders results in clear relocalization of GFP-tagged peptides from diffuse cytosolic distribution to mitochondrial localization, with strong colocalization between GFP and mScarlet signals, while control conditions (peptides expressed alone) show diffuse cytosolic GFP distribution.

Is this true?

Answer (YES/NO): YES